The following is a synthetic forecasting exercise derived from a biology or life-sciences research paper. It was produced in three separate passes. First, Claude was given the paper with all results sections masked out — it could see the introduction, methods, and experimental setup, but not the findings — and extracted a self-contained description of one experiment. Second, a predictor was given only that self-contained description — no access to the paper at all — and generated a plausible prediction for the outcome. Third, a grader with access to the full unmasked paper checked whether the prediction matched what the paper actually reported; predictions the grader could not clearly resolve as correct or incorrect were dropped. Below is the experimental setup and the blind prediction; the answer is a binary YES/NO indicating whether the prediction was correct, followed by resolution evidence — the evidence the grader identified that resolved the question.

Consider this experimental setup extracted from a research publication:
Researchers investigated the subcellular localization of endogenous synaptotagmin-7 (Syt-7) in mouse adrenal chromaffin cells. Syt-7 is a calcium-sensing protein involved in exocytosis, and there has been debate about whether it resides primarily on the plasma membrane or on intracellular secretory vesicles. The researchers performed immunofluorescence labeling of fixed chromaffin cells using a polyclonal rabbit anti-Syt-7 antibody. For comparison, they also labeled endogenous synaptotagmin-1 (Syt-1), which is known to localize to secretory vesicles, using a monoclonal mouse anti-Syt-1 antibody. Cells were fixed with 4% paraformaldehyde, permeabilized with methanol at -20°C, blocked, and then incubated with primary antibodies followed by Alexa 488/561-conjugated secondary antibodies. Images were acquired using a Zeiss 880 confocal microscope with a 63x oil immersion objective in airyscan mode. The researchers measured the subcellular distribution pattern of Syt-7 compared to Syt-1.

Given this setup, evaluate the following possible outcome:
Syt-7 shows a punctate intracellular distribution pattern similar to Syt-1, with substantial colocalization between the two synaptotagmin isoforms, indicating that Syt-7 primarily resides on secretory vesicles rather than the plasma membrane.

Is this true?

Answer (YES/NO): NO